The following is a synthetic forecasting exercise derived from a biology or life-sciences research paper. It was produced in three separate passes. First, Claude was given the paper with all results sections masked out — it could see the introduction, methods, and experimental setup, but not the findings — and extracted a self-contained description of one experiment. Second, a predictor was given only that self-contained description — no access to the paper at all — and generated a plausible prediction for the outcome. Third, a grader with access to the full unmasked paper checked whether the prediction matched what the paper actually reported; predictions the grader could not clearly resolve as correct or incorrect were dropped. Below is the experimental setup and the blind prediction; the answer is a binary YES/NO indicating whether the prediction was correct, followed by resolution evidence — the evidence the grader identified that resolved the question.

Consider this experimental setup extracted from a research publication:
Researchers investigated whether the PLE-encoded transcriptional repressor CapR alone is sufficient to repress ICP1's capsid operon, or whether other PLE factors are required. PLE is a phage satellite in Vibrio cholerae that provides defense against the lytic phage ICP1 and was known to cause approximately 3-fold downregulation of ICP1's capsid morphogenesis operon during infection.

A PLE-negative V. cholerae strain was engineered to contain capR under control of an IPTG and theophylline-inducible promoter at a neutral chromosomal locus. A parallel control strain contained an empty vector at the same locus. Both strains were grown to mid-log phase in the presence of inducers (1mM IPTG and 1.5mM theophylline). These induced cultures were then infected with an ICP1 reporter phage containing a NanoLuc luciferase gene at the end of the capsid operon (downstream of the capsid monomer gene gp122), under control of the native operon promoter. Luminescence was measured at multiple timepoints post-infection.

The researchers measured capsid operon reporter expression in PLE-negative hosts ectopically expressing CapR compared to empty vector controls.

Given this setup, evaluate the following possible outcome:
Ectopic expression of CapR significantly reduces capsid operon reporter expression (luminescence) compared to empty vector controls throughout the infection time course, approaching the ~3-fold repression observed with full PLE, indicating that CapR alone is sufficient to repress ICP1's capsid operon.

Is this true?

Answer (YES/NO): YES